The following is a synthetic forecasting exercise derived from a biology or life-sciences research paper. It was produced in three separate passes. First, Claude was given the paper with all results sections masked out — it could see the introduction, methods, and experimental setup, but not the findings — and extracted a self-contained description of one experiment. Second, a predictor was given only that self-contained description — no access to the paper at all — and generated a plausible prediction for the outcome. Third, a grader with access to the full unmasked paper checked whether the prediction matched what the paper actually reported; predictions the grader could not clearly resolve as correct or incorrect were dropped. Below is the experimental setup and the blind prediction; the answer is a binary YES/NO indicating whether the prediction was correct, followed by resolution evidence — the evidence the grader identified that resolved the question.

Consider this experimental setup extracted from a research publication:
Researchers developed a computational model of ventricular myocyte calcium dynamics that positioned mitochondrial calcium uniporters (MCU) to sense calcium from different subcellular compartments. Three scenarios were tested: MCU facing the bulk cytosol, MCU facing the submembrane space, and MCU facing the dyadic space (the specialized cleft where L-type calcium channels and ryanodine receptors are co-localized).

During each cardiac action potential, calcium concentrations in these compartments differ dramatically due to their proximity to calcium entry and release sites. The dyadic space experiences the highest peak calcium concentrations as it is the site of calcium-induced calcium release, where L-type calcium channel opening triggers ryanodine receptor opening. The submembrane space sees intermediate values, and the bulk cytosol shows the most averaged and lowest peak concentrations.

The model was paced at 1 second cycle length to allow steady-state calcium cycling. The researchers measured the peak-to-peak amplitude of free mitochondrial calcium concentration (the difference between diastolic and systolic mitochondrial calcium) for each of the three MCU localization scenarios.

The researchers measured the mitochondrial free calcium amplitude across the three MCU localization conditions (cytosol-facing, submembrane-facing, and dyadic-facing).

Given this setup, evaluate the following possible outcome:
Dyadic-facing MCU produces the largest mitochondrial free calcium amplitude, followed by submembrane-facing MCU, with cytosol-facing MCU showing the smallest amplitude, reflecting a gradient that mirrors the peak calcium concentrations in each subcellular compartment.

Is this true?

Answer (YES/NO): YES